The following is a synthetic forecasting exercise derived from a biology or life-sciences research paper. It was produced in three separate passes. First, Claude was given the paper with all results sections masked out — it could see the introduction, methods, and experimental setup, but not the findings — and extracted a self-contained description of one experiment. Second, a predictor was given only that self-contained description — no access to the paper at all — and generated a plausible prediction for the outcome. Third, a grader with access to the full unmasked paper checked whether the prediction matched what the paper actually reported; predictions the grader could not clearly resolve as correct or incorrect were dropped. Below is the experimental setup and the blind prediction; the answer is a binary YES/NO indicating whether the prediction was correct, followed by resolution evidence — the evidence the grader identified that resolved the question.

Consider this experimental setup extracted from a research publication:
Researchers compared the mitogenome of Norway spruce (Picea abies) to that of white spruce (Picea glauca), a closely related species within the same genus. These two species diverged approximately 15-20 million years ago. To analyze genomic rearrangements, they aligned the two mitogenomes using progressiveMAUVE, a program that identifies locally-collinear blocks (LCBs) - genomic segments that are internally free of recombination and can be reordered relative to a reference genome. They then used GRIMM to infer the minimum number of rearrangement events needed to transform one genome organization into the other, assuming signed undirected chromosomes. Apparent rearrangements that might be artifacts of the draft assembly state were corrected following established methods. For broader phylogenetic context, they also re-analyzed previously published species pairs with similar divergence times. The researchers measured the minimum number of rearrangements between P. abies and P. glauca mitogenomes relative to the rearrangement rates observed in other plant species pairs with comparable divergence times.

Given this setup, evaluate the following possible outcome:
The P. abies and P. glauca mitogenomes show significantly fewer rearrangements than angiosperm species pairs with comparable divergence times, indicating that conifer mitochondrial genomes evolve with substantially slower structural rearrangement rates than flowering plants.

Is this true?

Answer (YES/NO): NO